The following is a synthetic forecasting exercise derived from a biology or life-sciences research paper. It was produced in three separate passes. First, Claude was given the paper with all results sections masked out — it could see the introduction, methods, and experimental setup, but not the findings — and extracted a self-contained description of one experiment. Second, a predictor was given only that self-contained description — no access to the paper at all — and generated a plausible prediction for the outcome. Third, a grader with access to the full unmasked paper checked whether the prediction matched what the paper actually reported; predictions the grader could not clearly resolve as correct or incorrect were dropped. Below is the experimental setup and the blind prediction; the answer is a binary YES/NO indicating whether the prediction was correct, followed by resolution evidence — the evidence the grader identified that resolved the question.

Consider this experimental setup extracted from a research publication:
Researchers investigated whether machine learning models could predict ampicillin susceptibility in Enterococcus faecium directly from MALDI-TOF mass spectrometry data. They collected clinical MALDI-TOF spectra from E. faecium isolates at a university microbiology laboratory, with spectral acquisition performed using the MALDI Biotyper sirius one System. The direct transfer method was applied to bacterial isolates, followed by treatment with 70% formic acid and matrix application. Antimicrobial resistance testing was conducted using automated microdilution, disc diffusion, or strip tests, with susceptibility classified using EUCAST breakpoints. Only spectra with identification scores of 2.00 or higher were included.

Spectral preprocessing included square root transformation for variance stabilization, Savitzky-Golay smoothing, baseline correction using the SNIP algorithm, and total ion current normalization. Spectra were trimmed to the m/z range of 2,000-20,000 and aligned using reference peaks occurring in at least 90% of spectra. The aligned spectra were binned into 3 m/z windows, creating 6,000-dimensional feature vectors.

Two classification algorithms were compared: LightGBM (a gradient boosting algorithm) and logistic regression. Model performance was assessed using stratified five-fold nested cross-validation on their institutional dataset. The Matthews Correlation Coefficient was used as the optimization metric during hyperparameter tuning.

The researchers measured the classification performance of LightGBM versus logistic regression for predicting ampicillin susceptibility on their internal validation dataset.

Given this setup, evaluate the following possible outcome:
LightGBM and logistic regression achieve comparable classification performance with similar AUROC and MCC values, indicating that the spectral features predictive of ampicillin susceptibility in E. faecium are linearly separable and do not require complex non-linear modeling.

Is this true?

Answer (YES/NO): NO